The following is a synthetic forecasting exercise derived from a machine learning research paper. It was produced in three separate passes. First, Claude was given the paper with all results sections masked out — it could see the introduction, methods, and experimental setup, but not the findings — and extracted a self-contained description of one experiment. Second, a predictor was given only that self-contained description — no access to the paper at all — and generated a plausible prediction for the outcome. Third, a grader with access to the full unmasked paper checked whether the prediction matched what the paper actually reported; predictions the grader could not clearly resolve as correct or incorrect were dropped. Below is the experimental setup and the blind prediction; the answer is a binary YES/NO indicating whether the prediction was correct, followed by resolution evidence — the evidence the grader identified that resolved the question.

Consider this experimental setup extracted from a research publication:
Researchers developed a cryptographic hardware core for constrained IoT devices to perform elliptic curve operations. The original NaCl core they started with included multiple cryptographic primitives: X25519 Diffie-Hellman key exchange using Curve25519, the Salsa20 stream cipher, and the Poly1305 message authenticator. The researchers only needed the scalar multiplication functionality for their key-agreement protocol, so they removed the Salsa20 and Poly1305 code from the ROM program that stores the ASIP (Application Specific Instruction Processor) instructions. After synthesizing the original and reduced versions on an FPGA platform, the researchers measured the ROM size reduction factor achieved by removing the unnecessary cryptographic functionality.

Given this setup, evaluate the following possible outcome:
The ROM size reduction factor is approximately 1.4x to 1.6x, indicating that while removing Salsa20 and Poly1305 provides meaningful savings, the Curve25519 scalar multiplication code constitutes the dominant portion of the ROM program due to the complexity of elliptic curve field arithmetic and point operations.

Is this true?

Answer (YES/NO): NO